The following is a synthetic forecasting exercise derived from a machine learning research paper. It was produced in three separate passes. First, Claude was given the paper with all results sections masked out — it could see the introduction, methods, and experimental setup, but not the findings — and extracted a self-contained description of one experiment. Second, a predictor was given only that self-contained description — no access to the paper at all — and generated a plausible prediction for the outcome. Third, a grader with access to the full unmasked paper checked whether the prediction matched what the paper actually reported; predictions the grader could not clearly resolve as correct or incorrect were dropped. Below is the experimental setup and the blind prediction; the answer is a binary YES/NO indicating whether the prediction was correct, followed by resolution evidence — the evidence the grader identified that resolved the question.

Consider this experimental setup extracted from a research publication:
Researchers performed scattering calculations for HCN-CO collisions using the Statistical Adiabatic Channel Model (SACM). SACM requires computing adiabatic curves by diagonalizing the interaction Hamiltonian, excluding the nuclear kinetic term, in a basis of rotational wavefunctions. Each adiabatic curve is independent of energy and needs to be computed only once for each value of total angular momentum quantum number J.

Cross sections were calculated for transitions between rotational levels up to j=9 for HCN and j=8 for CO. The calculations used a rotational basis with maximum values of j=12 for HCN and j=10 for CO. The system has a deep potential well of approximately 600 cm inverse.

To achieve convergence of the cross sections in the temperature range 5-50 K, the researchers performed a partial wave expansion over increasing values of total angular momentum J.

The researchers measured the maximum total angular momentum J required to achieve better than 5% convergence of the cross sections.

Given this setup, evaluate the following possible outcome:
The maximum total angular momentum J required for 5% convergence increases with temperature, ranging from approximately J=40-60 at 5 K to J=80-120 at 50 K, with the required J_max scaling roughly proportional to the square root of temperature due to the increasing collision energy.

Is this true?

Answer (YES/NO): NO